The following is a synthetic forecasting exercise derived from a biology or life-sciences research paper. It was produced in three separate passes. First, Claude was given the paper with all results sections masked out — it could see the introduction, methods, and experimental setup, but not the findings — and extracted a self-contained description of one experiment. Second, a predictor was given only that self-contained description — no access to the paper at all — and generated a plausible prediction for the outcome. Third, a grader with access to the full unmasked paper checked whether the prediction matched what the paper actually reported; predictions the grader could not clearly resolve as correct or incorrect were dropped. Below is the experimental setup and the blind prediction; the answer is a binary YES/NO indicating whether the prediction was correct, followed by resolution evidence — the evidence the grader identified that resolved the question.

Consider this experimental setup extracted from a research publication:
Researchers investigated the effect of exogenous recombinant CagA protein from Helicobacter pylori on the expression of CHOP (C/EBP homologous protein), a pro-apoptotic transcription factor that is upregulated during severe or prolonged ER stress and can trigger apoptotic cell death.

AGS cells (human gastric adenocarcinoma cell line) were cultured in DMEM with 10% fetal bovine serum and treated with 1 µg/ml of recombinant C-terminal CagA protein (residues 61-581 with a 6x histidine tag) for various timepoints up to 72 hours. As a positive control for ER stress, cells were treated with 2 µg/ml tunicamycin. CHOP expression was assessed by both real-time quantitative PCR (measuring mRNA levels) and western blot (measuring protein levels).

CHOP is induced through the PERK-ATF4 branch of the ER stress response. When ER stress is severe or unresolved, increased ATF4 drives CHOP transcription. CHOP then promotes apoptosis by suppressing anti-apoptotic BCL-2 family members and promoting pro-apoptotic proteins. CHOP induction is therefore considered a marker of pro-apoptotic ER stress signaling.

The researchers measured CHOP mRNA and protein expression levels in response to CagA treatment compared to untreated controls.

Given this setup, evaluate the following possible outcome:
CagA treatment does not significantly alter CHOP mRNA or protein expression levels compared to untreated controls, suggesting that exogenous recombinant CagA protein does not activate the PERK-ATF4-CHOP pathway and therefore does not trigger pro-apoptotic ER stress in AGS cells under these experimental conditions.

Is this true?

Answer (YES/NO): NO